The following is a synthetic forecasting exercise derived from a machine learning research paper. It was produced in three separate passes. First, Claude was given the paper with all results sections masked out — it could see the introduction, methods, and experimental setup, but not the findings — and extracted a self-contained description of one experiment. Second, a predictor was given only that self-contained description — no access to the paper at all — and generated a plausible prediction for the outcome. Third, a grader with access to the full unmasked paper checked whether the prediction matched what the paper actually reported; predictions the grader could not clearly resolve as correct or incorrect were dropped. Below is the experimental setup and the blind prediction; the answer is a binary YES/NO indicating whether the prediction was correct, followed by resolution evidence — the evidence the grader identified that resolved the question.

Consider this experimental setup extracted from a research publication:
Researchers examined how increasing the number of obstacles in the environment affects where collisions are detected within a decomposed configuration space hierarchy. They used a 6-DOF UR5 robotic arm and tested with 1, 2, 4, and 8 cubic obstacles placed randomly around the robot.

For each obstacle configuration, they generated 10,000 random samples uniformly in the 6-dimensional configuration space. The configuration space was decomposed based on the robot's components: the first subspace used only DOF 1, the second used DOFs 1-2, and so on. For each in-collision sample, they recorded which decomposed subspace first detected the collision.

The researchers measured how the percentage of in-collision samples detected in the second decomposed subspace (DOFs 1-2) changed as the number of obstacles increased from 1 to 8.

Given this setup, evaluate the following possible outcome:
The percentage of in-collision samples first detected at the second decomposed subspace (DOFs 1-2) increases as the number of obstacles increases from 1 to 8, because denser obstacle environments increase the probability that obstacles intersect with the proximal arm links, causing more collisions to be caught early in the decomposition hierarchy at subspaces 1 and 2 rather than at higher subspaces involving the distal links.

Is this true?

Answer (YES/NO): YES